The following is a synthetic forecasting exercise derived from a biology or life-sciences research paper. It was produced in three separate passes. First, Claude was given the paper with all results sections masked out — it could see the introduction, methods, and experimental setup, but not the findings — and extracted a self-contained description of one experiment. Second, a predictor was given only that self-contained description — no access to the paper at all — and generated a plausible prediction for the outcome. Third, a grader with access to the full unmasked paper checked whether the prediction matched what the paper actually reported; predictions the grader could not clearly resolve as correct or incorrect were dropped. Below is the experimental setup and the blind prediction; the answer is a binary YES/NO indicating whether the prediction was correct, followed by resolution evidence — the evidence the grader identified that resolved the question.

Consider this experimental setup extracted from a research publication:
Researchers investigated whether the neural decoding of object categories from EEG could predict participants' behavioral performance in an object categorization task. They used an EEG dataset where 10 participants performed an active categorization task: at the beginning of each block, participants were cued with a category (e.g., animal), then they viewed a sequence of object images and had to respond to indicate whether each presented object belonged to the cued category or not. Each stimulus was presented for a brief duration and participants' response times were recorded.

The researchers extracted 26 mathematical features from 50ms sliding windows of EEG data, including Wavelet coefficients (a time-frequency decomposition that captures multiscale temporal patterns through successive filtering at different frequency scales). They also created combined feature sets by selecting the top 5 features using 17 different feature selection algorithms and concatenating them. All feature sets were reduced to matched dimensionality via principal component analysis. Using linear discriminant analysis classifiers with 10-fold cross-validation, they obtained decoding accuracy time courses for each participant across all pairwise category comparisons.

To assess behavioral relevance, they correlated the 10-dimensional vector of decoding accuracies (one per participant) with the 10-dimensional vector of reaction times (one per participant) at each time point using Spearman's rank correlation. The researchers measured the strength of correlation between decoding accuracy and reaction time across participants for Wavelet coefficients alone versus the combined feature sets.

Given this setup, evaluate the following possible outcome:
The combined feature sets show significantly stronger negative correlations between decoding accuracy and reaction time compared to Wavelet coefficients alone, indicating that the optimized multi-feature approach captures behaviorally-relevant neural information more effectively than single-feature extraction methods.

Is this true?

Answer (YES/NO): NO